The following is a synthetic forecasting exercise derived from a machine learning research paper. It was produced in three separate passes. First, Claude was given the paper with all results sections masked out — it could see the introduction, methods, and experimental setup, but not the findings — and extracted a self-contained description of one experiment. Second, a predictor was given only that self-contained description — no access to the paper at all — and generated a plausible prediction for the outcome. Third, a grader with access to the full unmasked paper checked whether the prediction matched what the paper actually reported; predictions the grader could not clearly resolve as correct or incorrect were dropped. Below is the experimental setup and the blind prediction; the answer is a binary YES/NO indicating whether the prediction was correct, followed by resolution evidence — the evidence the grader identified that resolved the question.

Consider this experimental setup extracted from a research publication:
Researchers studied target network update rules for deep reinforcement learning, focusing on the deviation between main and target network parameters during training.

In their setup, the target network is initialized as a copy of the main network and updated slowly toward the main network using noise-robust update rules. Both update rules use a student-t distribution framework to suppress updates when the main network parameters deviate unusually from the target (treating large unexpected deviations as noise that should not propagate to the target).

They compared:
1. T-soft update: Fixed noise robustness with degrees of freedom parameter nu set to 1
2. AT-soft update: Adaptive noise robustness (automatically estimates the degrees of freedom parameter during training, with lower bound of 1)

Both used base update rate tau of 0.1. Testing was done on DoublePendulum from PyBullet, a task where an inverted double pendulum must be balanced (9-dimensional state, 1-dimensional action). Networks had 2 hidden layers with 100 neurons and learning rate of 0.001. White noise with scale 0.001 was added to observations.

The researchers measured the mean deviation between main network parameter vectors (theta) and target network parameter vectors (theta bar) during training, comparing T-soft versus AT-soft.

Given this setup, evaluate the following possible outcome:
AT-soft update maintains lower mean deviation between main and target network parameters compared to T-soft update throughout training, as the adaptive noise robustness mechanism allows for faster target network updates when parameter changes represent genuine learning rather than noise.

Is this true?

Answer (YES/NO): NO